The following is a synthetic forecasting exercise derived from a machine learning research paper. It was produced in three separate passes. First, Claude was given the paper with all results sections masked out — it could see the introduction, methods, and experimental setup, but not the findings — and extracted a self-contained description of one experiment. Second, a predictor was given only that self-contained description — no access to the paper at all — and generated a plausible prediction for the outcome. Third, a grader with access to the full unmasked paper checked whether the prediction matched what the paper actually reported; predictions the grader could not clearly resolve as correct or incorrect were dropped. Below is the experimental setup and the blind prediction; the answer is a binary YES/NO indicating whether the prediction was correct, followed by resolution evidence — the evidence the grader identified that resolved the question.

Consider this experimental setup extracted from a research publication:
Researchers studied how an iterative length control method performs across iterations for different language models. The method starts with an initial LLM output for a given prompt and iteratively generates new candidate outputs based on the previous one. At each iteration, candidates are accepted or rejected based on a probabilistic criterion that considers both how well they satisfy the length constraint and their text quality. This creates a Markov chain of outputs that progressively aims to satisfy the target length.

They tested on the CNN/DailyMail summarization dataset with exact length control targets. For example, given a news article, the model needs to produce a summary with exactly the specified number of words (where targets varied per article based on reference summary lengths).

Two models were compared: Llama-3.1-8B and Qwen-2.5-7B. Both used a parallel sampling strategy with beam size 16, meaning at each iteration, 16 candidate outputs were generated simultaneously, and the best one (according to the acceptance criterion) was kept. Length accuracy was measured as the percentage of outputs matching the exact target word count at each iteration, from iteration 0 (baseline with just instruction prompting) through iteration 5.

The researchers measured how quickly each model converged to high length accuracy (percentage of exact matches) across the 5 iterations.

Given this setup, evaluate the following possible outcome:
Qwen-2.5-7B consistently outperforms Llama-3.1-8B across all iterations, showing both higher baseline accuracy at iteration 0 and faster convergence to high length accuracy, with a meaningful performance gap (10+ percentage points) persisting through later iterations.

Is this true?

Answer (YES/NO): NO